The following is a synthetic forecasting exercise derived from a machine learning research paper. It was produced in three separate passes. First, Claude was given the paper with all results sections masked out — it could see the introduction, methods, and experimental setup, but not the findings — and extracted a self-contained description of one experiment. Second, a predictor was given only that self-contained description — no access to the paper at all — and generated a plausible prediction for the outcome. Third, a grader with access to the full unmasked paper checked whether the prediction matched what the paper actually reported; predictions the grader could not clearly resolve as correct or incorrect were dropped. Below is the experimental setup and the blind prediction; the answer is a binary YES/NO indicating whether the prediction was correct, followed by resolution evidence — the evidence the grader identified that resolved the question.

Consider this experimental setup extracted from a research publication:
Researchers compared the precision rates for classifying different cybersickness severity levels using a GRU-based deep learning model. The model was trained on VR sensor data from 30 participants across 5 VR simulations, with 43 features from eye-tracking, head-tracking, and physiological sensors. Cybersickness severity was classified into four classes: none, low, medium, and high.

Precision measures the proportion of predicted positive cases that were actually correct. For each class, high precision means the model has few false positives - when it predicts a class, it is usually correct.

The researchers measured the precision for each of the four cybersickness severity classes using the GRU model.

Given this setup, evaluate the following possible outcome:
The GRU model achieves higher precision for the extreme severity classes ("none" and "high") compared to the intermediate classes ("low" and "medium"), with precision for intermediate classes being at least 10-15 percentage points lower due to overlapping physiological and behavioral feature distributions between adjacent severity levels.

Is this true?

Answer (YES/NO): NO